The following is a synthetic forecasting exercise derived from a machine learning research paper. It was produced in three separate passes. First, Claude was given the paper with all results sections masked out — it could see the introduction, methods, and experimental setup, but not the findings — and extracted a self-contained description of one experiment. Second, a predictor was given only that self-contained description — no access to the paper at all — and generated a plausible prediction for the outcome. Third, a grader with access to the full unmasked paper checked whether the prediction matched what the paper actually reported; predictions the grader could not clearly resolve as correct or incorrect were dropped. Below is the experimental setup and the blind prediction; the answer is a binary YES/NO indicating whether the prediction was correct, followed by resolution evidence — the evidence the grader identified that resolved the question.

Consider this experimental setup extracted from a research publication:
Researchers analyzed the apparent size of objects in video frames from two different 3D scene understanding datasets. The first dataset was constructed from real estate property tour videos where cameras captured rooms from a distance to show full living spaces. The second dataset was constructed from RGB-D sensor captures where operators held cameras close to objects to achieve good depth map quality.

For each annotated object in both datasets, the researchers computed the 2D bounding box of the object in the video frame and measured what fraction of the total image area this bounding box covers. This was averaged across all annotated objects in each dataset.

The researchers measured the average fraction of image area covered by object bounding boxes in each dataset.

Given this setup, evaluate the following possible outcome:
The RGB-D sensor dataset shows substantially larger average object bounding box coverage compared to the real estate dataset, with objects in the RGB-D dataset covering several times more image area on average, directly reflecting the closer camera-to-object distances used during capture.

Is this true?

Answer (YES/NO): NO